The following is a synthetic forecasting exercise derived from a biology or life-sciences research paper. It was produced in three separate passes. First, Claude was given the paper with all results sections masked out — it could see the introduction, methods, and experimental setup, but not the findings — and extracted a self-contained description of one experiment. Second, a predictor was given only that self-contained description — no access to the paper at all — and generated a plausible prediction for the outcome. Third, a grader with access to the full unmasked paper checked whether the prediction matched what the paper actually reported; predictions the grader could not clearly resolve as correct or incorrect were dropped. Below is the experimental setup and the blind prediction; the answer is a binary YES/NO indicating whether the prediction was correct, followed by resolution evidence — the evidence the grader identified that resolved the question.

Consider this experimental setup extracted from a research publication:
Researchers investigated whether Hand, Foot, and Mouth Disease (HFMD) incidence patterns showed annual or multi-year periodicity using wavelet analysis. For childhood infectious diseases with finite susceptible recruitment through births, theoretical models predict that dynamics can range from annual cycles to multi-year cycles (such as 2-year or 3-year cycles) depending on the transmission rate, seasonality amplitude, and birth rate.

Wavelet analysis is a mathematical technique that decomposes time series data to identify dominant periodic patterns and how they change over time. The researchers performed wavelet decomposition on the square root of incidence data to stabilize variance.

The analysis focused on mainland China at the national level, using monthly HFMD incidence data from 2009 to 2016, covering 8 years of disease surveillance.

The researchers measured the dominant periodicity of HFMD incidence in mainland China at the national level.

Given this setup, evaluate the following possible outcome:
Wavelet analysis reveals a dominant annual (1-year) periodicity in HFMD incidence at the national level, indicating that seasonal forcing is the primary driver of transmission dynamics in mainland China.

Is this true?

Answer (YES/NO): NO